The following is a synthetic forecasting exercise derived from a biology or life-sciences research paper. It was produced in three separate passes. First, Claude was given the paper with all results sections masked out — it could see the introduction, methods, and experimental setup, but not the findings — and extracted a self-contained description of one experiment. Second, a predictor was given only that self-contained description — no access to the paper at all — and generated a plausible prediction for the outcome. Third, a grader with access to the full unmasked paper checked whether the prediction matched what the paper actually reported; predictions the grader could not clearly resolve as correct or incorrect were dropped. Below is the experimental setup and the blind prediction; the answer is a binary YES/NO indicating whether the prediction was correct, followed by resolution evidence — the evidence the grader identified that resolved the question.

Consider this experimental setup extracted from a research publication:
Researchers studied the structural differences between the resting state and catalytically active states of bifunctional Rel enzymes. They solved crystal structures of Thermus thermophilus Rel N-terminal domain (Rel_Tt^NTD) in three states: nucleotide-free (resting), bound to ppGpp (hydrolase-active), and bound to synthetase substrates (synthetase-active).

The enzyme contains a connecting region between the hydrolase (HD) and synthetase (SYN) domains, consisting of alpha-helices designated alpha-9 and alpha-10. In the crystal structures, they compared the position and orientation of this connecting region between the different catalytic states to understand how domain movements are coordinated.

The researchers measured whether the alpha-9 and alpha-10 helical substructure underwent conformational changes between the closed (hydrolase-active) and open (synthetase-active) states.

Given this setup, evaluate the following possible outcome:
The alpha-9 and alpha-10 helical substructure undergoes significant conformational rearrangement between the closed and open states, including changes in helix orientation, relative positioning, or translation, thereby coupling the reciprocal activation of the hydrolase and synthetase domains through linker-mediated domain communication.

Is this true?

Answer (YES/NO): YES